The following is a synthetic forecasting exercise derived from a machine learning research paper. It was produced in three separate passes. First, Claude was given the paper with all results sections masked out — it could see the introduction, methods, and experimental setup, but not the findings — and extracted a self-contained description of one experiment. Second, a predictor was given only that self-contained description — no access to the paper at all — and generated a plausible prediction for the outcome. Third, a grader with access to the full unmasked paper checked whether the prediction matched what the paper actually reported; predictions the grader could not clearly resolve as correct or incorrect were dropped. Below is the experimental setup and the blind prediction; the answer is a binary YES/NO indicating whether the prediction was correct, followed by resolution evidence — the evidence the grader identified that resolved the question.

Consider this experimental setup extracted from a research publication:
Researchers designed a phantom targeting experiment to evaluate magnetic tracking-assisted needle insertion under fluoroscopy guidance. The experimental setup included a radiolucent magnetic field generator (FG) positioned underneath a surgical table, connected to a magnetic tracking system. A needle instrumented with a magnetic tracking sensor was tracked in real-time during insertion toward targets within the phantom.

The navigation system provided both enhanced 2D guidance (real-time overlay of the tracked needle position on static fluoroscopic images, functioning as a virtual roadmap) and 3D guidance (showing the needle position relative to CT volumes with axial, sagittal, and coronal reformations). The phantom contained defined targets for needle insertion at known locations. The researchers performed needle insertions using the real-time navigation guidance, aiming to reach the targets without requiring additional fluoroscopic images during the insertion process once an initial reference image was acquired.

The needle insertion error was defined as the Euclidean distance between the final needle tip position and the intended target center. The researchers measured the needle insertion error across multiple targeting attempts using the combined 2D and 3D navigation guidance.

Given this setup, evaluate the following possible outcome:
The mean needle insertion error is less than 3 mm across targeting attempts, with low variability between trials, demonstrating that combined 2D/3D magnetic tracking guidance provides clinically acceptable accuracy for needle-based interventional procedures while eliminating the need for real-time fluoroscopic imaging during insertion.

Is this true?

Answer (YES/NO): YES